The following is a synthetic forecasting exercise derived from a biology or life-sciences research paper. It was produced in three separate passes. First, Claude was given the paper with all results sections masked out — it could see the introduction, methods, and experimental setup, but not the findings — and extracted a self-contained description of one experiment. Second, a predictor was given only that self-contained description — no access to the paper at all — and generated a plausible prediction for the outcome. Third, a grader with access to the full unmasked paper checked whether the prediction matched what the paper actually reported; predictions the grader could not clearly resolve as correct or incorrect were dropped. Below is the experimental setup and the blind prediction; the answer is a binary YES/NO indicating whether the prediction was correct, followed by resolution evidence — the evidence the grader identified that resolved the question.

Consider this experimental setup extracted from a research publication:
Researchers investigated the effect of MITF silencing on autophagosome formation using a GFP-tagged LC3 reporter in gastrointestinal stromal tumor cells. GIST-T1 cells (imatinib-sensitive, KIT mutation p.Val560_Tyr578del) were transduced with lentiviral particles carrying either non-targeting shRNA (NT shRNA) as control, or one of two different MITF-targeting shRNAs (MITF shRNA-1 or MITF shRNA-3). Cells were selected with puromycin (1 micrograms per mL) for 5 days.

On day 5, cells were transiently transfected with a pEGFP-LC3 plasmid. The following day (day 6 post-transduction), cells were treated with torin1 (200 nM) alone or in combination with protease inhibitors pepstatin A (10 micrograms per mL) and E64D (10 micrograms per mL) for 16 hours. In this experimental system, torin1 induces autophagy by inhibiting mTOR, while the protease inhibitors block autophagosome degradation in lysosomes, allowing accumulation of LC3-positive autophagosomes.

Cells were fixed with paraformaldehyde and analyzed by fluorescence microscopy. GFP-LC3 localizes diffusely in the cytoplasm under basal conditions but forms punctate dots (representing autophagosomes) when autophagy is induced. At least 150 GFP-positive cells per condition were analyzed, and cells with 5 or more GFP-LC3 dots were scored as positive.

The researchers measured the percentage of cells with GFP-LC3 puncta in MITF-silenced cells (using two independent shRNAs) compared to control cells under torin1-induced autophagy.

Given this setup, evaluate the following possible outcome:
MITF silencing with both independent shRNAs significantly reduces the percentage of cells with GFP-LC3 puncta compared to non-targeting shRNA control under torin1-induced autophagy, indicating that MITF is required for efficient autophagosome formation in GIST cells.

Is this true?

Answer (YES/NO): YES